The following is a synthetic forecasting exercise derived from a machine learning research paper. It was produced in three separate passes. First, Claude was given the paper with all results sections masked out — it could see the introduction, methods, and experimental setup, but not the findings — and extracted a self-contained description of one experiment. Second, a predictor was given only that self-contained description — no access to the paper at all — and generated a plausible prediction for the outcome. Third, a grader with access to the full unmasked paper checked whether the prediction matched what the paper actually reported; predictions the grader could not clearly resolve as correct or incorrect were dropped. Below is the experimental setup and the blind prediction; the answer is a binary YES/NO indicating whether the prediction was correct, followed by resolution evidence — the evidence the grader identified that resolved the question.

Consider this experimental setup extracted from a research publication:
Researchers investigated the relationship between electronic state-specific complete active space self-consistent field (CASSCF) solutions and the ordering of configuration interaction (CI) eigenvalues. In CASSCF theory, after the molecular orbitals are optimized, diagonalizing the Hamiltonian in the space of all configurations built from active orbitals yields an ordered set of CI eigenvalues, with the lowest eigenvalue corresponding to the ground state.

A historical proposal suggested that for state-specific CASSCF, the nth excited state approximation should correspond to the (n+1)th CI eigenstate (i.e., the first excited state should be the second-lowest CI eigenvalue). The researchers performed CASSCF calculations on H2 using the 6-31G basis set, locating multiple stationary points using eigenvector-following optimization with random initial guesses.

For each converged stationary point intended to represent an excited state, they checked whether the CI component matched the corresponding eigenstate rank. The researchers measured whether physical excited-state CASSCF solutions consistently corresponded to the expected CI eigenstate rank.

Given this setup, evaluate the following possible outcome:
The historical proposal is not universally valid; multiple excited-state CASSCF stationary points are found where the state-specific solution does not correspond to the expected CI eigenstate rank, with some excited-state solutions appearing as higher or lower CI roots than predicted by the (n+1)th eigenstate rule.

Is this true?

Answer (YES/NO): YES